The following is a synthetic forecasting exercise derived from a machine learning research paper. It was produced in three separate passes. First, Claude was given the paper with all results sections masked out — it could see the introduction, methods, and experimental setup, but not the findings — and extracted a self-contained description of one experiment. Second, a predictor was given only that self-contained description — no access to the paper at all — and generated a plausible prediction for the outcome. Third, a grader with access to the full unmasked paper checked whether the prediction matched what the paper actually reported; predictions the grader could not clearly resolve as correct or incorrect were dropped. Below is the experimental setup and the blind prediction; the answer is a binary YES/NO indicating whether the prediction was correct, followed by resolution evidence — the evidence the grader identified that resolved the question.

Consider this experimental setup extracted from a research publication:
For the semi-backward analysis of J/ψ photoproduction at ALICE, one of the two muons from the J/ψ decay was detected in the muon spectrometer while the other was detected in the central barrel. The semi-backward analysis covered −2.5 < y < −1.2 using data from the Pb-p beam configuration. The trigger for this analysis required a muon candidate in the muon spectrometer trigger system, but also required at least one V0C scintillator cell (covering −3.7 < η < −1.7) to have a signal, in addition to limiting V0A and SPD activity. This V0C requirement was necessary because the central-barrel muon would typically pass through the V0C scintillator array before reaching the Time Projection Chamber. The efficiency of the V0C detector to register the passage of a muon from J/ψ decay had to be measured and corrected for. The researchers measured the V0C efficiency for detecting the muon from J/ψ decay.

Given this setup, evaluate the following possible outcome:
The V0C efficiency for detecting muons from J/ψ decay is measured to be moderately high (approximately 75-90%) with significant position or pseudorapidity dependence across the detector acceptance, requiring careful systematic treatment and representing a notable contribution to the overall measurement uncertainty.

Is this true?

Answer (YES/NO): NO